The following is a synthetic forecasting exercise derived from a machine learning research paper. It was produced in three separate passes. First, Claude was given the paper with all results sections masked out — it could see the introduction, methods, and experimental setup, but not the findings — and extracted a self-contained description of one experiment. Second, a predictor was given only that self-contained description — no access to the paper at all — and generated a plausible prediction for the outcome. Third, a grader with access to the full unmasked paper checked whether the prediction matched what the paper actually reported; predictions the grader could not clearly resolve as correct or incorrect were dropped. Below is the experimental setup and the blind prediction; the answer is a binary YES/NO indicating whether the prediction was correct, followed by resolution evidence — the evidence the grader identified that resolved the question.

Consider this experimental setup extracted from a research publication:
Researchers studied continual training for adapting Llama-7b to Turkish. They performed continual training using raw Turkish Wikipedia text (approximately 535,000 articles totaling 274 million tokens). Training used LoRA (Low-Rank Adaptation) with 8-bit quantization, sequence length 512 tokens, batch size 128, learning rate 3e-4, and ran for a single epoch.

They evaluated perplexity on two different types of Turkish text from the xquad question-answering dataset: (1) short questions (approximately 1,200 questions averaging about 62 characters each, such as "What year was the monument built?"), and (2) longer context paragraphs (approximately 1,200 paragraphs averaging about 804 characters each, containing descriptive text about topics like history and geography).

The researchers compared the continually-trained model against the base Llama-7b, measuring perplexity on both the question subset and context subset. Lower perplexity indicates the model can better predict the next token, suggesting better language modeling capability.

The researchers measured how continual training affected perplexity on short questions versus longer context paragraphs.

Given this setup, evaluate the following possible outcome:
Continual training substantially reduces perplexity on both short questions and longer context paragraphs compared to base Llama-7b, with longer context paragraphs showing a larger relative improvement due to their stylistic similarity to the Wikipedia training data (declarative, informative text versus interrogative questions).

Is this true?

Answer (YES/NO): NO